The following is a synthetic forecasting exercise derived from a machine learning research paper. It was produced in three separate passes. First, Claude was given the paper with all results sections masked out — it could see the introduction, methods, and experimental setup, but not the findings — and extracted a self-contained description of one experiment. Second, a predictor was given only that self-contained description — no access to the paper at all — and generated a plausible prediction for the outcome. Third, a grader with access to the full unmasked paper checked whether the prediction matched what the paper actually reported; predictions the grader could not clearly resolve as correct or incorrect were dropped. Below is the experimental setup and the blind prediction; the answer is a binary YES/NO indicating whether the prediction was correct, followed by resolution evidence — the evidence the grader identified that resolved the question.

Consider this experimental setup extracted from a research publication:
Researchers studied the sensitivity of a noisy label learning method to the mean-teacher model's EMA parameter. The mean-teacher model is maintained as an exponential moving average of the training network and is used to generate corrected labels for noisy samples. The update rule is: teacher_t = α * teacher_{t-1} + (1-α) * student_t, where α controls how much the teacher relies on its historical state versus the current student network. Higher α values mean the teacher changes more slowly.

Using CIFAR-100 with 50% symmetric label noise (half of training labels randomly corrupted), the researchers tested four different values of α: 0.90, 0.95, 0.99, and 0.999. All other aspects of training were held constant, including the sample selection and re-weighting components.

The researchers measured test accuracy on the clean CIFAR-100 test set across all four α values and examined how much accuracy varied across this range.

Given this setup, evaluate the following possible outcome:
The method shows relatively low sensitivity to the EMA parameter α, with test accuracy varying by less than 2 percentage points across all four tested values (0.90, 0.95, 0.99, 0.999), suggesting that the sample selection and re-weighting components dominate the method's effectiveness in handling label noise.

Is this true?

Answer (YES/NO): YES